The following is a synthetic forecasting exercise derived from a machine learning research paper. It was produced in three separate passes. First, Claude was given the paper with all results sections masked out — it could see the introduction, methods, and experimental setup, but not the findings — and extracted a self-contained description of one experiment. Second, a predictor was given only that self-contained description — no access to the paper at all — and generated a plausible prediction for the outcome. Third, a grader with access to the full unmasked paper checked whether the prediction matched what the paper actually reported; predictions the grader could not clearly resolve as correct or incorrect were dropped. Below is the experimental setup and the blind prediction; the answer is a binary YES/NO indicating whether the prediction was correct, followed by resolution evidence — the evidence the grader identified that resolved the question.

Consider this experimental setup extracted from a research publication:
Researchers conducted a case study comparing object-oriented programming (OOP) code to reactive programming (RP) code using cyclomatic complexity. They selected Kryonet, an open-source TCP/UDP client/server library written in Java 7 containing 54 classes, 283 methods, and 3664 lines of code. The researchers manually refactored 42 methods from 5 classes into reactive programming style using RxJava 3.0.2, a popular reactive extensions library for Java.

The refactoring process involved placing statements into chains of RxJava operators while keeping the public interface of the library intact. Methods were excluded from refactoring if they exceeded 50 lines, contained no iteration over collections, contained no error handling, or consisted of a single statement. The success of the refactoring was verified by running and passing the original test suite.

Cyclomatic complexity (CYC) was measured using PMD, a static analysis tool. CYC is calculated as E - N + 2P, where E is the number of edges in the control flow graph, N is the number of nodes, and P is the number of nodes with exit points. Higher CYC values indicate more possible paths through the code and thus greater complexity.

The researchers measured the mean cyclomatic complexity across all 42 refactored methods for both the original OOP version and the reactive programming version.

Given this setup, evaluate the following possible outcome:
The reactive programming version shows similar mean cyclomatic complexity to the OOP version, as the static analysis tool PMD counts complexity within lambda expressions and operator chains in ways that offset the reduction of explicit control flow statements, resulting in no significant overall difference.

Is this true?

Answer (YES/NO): NO